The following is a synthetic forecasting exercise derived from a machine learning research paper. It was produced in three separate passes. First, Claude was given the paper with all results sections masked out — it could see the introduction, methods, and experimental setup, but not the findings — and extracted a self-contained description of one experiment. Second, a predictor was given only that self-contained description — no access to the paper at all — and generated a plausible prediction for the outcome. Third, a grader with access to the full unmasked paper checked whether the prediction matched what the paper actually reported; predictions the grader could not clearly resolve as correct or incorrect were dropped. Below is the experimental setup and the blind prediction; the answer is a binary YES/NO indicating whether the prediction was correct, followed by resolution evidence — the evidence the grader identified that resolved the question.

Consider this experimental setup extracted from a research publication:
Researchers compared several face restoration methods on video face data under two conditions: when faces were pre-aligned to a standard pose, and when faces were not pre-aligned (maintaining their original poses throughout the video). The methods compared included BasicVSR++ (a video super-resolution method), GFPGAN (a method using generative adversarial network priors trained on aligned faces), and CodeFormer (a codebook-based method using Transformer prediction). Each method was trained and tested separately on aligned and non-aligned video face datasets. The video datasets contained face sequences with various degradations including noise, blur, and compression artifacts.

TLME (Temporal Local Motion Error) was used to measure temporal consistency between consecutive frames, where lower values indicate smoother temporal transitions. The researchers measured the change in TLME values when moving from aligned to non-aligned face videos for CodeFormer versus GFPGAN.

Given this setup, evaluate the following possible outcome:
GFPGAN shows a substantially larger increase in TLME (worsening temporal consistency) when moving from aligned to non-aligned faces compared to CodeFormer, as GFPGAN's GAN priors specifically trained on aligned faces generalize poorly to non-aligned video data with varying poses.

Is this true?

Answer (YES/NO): NO